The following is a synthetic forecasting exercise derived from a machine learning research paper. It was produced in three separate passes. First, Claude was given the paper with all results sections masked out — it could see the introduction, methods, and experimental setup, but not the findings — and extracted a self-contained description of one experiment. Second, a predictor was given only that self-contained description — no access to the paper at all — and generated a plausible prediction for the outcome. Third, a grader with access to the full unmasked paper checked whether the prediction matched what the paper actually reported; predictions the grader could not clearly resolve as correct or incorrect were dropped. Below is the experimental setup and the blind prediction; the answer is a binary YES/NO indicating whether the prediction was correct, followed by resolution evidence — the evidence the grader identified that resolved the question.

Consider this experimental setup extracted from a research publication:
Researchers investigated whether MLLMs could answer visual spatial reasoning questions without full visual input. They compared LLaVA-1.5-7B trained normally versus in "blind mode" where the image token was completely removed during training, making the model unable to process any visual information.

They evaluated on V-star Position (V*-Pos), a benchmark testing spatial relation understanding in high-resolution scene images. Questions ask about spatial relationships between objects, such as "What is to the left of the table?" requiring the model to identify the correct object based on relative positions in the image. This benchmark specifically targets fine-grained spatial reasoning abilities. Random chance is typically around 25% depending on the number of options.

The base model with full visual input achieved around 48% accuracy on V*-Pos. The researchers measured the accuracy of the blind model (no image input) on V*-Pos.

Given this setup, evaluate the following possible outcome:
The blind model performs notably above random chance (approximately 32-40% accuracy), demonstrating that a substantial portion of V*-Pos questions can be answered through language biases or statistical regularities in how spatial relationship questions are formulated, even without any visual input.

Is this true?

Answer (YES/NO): NO